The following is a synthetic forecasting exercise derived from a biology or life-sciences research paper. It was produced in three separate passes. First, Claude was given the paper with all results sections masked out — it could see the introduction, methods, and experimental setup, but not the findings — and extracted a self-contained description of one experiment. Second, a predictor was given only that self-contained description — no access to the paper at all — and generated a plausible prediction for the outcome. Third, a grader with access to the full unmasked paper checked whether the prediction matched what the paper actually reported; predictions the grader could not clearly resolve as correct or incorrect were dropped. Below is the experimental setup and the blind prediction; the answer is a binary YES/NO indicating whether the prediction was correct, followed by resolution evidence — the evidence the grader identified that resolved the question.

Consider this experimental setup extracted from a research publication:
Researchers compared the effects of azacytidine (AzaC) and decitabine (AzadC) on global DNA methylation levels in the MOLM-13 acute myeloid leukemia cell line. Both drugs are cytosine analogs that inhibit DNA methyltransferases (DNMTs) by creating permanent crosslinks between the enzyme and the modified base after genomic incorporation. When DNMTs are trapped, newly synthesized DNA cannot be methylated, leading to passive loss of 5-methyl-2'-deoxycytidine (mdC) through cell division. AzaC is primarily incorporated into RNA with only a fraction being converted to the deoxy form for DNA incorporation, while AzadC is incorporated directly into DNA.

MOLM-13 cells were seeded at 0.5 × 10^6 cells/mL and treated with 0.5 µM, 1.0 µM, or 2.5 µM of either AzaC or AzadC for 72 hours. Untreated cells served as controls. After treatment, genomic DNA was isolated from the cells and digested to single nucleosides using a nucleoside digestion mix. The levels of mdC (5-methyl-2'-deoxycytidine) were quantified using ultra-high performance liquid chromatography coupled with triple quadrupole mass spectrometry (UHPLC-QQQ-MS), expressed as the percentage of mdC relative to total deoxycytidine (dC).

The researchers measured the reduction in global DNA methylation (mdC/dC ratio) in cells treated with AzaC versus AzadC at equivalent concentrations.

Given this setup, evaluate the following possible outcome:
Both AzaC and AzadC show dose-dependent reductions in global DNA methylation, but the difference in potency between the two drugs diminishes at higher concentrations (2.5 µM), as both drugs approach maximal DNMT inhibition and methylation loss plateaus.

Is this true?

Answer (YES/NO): NO